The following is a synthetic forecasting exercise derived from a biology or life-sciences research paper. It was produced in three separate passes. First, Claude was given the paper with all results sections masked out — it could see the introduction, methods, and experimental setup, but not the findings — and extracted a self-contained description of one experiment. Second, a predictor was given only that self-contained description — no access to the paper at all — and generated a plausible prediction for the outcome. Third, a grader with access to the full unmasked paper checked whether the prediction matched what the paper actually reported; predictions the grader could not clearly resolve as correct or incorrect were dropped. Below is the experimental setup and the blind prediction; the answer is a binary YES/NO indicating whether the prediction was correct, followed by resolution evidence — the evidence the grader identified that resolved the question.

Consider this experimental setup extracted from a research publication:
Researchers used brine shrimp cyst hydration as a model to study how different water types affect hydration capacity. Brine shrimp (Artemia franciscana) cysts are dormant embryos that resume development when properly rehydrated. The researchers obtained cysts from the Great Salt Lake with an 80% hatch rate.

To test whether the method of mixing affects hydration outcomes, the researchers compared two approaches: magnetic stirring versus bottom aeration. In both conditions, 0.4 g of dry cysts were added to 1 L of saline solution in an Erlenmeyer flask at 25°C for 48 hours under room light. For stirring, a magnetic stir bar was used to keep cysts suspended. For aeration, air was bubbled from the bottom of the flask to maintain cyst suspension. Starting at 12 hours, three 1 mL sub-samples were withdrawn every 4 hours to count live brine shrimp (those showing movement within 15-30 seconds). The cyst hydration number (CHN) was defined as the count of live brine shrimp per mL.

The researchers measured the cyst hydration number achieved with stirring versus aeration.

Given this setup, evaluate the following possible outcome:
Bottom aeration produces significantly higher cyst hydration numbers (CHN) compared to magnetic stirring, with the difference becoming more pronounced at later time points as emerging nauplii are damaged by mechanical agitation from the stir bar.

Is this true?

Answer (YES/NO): NO